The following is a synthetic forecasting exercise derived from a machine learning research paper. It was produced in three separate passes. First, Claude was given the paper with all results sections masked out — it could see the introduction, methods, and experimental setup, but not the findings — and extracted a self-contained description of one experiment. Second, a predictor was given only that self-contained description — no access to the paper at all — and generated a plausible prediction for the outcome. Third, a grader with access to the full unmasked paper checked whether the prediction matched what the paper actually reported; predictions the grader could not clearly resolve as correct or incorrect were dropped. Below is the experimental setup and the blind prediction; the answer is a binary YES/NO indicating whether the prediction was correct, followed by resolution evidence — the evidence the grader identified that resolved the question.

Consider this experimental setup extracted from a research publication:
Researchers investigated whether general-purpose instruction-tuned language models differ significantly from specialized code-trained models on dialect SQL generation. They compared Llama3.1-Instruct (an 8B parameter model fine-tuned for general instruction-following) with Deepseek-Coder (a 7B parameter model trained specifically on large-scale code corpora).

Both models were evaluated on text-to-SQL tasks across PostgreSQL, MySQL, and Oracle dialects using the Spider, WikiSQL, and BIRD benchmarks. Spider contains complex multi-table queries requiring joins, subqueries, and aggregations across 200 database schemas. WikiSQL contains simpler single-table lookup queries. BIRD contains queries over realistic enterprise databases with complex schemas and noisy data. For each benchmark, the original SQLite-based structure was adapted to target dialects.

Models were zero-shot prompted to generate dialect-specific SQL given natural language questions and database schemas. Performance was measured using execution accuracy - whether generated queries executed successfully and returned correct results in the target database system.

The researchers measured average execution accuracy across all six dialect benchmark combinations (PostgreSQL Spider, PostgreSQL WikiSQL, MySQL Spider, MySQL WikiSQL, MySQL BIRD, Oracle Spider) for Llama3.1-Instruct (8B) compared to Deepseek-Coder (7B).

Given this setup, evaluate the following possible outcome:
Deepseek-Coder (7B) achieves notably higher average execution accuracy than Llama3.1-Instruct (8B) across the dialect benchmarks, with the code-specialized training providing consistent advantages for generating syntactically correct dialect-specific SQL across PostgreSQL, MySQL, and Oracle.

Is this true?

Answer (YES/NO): NO